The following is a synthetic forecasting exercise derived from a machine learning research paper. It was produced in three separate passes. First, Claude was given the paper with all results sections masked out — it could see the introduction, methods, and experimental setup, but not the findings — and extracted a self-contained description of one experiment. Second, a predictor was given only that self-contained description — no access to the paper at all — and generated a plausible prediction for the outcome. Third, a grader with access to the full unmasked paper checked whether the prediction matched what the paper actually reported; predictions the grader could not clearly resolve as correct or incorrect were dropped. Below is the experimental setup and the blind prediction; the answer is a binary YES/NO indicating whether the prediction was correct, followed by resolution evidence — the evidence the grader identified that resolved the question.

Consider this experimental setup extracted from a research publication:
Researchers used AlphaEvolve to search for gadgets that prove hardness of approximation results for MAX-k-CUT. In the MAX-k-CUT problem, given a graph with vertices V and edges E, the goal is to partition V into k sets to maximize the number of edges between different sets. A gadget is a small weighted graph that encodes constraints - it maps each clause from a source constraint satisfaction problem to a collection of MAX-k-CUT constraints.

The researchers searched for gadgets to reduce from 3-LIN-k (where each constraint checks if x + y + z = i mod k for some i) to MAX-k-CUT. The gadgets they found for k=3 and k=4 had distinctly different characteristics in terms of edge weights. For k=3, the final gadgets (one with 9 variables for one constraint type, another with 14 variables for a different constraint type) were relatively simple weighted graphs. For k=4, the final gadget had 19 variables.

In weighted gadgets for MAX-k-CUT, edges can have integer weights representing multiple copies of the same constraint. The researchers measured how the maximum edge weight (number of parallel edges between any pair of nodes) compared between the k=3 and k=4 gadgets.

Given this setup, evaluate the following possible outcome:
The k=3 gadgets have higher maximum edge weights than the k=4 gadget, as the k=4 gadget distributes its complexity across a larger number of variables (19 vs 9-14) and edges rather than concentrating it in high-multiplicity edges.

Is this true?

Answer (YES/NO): NO